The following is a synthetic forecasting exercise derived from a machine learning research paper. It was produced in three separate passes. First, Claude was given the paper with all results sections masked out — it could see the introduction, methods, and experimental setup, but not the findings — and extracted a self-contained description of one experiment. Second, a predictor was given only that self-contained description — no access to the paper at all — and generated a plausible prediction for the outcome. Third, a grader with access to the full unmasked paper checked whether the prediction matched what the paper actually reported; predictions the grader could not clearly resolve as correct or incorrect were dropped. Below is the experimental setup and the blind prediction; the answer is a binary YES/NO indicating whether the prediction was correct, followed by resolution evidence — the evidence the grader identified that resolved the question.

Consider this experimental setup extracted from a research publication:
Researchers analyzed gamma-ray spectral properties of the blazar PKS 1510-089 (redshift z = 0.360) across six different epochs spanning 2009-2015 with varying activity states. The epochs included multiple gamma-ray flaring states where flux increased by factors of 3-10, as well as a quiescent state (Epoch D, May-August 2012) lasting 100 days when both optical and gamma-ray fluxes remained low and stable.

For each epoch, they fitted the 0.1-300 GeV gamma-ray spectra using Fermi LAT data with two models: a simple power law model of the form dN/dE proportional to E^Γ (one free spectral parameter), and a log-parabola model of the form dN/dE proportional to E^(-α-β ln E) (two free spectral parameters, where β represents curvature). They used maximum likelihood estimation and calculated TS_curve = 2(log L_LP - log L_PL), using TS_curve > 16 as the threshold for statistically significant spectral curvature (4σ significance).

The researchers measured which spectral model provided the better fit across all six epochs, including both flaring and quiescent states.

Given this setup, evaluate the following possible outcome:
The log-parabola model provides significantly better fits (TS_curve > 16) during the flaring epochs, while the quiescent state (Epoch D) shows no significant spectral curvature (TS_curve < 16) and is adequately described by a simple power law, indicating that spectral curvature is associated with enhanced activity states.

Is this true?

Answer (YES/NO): NO